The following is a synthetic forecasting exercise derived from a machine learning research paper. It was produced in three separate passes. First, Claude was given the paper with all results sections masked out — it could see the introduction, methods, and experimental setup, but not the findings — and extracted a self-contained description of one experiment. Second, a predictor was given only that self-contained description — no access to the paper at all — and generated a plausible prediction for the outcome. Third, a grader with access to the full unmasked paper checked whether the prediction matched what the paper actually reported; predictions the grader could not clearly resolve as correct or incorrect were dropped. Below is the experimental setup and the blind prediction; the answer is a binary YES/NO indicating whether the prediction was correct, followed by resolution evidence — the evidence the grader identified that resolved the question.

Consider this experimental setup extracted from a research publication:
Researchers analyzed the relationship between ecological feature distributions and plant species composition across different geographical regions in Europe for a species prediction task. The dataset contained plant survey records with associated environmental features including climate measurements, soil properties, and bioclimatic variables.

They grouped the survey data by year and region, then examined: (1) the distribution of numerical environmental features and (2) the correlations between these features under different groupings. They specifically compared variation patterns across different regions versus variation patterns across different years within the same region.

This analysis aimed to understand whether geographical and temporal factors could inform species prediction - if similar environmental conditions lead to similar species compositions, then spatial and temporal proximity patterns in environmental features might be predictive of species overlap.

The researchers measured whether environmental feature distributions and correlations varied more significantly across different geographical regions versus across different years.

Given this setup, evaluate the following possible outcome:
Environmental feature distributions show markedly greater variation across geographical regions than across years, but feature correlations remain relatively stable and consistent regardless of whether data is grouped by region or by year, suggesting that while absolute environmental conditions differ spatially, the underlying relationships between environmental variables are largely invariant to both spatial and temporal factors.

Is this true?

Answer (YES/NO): NO